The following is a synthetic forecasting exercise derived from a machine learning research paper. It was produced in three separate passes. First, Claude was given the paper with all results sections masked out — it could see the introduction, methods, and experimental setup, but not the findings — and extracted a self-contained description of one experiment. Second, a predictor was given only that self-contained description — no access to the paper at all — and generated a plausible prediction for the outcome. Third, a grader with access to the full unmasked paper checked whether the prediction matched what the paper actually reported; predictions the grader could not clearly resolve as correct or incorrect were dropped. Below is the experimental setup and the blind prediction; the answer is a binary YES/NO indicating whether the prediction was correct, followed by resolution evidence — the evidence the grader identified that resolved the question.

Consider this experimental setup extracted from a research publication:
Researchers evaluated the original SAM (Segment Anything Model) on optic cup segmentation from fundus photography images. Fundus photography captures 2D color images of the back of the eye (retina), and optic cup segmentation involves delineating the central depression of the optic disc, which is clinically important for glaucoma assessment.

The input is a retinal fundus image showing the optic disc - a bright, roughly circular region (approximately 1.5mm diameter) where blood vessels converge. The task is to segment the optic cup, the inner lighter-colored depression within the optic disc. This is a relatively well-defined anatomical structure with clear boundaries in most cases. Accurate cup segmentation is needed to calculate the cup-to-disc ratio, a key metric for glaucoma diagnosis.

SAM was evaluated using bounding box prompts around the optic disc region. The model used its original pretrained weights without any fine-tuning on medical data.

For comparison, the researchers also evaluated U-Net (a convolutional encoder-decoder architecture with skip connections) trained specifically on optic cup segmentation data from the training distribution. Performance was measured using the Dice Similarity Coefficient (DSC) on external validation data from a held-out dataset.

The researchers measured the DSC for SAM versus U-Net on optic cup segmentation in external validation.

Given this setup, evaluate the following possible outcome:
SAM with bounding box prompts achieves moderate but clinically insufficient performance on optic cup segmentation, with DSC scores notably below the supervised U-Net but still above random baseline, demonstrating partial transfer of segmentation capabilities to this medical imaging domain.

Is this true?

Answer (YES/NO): YES